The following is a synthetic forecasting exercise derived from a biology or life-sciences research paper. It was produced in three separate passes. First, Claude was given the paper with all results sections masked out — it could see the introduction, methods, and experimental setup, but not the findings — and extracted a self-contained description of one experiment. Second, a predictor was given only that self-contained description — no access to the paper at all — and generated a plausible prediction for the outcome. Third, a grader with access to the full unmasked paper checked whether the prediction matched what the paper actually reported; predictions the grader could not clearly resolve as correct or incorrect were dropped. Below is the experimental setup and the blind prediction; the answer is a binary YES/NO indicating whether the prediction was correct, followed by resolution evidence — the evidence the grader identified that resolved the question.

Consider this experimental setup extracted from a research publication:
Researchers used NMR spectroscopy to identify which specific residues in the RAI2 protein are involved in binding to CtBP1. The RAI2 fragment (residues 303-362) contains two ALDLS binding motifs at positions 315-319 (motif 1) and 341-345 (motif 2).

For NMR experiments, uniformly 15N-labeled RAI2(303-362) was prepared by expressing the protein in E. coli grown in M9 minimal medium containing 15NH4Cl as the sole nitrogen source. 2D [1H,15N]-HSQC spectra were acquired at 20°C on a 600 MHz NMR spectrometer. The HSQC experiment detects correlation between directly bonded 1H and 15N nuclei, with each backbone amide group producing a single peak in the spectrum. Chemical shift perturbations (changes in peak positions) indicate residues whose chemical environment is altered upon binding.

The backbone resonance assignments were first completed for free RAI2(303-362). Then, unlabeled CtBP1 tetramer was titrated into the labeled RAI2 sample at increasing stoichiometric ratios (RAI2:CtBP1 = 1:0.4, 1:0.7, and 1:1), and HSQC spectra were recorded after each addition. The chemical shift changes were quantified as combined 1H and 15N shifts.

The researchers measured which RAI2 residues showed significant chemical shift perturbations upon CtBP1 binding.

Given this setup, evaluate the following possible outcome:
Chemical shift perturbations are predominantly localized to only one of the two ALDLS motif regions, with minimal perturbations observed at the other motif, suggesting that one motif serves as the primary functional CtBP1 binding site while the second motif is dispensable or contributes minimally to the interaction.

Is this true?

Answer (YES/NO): NO